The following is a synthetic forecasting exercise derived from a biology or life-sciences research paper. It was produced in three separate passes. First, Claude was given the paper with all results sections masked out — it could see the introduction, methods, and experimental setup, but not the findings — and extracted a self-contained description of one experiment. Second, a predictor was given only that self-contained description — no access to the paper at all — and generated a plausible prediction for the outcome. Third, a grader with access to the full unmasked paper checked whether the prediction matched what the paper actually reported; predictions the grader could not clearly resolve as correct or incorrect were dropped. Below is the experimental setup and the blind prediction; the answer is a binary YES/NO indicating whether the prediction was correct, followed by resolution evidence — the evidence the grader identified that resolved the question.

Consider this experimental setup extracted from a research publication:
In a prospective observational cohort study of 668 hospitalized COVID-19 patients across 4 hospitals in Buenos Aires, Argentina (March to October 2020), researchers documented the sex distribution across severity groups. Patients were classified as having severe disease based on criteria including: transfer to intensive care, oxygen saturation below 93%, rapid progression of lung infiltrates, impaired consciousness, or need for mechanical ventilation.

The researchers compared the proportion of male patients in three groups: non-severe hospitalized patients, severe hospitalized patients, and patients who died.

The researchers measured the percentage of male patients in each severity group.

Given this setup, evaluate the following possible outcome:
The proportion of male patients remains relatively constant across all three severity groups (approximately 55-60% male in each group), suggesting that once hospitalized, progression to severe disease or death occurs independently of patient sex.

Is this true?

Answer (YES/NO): NO